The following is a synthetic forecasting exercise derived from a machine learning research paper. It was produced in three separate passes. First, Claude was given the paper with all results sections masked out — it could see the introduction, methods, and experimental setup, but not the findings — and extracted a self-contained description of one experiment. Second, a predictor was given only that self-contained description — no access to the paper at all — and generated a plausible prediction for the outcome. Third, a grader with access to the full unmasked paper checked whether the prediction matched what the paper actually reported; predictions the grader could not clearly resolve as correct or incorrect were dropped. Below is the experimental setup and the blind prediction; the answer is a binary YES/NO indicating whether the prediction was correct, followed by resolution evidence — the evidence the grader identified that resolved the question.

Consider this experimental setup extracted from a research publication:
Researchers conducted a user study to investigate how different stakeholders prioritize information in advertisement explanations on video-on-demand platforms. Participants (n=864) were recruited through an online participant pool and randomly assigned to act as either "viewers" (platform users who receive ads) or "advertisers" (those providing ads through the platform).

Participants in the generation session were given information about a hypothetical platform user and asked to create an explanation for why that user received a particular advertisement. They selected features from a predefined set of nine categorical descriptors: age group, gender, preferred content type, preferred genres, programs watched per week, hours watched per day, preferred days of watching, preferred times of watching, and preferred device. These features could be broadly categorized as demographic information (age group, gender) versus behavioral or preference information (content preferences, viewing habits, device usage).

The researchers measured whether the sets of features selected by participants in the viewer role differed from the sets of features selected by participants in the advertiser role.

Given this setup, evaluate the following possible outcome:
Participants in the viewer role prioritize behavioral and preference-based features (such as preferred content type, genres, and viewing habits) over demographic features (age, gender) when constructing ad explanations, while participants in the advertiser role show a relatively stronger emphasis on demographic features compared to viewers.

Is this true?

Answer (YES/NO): NO